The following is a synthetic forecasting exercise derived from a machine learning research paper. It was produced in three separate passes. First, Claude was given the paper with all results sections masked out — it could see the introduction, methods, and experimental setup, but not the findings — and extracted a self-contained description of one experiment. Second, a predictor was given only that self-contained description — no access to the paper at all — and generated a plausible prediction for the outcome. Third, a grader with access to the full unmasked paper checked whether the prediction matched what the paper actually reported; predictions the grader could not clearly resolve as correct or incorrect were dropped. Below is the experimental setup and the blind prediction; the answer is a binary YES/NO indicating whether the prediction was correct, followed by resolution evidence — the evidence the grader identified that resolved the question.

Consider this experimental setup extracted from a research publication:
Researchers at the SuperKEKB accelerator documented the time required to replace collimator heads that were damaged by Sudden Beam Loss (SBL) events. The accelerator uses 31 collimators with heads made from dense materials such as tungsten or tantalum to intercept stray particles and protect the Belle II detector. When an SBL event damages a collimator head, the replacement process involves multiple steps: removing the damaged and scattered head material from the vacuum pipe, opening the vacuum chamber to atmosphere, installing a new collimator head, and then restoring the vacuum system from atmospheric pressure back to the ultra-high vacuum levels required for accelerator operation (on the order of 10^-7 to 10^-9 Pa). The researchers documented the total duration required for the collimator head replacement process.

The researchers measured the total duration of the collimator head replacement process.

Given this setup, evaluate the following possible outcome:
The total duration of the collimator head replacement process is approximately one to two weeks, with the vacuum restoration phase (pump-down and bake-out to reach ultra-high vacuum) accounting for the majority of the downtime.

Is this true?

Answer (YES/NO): NO